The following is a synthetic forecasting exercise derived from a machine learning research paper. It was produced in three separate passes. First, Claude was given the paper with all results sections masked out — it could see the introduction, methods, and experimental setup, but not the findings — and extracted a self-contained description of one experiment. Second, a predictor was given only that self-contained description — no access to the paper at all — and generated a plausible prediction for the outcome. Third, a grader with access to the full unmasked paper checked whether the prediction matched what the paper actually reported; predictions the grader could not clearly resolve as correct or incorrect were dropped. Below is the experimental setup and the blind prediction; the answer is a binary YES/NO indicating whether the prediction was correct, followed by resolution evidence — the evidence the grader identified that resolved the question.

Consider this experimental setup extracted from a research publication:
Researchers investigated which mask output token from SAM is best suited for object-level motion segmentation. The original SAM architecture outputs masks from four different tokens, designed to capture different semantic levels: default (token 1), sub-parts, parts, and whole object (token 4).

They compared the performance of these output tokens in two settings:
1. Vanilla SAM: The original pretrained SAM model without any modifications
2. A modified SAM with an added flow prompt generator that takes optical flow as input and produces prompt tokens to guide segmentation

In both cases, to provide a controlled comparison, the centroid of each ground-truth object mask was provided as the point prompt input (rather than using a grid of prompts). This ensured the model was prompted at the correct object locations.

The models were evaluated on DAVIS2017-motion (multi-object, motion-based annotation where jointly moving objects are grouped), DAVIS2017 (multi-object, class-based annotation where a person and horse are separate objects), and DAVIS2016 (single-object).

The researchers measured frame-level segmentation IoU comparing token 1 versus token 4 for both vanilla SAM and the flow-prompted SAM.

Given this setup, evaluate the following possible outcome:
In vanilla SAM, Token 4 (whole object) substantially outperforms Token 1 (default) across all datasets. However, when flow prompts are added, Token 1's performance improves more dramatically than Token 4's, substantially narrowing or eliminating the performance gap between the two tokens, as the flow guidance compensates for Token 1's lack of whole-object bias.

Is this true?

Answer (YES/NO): NO